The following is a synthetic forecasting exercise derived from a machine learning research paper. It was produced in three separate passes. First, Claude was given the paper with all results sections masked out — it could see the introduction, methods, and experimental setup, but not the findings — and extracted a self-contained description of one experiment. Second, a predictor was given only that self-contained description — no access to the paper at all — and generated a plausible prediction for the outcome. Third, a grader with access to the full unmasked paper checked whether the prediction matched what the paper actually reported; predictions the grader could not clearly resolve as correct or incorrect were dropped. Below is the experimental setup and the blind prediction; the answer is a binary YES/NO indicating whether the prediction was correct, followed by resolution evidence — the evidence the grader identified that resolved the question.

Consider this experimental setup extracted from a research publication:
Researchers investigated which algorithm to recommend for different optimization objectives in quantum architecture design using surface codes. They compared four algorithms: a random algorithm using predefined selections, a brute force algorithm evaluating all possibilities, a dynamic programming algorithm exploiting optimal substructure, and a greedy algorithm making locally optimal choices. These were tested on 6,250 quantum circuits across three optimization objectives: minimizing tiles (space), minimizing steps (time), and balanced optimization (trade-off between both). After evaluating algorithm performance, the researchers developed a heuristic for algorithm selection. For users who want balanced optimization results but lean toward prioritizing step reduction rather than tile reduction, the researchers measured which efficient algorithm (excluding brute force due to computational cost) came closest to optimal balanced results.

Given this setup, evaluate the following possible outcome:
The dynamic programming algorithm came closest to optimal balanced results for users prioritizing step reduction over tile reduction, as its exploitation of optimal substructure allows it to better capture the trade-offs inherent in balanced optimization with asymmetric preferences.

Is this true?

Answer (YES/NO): NO